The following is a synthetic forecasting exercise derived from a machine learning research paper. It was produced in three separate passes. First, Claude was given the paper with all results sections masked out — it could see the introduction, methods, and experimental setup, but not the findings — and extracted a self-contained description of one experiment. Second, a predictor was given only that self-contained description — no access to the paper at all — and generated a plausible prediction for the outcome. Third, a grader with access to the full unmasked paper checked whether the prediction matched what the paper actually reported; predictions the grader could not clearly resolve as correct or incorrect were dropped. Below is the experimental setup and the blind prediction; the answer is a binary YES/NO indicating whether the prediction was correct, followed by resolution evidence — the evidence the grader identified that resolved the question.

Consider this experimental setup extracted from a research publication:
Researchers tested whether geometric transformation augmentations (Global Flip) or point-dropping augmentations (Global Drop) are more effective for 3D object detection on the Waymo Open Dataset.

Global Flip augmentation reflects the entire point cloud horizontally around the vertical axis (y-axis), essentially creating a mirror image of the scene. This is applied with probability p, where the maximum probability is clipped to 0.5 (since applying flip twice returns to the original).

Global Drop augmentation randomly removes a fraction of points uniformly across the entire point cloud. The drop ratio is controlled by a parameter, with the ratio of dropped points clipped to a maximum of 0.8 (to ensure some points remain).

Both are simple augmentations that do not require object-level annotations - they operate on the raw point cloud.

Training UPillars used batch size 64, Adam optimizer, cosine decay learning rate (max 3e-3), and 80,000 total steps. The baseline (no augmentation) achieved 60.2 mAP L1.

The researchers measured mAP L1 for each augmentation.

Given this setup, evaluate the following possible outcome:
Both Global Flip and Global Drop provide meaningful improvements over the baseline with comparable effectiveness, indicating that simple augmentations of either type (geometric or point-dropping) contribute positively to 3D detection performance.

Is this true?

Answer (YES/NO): NO